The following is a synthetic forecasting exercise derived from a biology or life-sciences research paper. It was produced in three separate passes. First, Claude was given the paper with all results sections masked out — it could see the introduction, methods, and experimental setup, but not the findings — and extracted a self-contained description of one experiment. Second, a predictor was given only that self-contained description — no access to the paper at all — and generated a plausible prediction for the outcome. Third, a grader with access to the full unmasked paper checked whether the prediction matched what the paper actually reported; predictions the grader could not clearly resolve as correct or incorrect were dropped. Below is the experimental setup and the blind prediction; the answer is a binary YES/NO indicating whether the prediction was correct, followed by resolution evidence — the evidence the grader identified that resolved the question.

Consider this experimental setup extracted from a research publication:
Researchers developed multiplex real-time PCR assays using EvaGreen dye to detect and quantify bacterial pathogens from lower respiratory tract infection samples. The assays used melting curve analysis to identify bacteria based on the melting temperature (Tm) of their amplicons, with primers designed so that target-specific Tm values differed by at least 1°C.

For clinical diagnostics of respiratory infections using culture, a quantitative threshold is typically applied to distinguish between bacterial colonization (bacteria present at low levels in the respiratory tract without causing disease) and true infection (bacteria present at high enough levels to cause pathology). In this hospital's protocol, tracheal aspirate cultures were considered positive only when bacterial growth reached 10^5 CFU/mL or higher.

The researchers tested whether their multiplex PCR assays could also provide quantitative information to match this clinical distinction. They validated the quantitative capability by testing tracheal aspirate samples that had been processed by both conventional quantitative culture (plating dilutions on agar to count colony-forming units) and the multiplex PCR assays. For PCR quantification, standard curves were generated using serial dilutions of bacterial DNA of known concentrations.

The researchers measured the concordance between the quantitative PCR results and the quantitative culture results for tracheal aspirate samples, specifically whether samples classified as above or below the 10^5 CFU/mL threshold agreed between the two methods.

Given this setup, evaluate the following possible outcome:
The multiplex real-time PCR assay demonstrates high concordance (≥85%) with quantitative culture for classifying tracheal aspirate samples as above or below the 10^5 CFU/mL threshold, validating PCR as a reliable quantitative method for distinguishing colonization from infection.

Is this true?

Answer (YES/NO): YES